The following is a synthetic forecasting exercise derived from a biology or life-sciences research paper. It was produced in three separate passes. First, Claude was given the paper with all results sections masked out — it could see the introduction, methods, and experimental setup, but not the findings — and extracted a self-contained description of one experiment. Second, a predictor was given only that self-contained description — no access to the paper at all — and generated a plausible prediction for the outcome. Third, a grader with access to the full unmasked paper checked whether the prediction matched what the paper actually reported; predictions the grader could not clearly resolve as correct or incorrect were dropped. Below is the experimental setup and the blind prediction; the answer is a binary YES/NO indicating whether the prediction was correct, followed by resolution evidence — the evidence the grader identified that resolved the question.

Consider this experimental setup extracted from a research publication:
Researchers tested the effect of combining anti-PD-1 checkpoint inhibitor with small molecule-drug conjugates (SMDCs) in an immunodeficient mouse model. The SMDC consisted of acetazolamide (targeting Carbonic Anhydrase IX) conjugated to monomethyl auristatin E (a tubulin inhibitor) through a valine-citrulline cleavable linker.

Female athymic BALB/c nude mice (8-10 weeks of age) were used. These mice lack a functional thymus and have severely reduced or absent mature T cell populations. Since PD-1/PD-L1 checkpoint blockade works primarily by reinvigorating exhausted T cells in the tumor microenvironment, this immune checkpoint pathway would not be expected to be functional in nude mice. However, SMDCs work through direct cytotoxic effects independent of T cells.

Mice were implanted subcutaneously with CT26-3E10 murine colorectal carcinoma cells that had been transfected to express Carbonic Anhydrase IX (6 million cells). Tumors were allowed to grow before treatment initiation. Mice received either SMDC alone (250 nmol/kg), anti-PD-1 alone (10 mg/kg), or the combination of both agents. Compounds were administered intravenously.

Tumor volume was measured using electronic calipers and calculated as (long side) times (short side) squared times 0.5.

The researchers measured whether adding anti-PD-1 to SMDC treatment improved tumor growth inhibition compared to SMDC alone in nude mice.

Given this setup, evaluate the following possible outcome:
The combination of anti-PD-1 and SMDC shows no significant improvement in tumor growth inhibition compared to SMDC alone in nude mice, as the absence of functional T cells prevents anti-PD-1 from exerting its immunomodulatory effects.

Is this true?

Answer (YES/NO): NO